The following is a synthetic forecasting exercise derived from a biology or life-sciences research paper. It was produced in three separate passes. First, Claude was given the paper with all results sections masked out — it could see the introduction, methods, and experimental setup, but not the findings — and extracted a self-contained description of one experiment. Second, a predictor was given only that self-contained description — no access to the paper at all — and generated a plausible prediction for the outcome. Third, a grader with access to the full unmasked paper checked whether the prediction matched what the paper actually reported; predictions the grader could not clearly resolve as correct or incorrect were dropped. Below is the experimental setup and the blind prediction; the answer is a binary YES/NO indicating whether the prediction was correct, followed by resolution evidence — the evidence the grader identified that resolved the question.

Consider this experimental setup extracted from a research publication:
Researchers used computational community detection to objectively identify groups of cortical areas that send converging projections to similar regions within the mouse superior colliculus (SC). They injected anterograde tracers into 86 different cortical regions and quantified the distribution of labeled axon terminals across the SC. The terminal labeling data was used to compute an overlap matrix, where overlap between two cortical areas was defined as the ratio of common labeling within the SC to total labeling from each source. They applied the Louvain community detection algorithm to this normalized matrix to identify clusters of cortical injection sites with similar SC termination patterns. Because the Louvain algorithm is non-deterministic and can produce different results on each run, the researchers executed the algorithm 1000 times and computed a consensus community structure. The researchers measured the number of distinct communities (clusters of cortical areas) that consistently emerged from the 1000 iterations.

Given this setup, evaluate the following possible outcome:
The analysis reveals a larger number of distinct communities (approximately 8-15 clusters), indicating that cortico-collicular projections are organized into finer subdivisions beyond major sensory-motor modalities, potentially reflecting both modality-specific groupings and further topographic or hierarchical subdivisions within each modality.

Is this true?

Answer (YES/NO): NO